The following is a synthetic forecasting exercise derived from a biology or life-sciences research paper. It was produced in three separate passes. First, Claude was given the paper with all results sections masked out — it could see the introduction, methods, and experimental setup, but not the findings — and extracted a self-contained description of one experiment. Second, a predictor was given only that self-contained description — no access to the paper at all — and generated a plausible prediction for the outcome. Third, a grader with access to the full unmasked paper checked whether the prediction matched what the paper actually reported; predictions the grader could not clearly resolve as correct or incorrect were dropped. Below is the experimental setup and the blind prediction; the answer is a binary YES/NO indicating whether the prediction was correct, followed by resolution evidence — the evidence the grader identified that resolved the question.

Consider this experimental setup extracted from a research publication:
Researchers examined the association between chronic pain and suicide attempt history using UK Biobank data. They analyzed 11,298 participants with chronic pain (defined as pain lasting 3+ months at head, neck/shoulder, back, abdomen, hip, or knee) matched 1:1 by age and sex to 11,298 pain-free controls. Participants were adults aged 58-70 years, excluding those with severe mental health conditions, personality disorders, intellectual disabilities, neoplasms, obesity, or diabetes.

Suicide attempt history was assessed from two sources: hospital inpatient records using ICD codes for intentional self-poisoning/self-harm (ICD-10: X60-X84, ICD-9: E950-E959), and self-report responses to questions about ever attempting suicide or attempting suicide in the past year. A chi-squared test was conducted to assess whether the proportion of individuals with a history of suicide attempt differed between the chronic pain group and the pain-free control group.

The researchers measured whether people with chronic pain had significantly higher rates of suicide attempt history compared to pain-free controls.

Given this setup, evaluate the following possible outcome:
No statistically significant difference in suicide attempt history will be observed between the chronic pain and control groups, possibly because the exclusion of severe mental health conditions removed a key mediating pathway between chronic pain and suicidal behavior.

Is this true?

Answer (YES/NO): NO